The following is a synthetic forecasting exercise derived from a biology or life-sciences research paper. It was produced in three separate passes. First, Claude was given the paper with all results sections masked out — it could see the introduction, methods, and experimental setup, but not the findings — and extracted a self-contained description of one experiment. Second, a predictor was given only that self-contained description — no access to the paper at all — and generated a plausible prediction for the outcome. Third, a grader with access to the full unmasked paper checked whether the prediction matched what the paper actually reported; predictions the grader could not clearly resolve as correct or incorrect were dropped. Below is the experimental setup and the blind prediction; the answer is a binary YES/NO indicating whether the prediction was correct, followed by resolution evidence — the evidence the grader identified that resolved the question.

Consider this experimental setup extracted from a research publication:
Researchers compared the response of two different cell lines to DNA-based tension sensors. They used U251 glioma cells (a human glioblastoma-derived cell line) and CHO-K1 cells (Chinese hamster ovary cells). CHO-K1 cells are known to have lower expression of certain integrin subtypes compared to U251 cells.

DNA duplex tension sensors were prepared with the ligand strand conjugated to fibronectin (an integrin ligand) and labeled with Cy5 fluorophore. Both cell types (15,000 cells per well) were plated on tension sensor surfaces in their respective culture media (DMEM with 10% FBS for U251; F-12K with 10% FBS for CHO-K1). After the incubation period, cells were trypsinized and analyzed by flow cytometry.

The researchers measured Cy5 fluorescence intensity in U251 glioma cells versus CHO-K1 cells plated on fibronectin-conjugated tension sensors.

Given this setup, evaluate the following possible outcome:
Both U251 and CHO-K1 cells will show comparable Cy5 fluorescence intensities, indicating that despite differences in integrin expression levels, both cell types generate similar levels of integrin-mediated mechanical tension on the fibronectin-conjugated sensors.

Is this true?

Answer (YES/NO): NO